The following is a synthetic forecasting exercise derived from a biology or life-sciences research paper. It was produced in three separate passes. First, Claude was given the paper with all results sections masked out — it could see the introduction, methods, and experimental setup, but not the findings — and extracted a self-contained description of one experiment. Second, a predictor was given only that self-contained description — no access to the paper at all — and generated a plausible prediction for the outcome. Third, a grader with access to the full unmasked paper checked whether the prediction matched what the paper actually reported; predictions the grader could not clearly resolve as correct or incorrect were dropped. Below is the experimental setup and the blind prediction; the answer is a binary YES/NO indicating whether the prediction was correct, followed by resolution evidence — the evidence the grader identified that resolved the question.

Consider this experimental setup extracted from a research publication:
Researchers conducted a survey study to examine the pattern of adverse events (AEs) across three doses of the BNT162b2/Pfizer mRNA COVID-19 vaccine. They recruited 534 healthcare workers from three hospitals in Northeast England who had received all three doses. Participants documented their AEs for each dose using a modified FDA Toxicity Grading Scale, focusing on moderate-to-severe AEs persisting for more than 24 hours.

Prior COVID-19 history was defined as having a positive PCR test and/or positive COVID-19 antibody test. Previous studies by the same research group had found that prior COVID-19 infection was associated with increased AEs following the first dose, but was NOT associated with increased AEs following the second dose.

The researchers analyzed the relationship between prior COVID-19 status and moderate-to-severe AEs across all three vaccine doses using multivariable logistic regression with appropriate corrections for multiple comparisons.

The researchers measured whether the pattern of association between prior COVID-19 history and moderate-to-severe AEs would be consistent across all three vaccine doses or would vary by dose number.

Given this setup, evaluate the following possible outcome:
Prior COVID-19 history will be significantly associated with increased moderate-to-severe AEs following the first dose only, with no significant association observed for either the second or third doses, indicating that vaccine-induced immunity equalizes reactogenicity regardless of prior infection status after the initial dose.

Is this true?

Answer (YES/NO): NO